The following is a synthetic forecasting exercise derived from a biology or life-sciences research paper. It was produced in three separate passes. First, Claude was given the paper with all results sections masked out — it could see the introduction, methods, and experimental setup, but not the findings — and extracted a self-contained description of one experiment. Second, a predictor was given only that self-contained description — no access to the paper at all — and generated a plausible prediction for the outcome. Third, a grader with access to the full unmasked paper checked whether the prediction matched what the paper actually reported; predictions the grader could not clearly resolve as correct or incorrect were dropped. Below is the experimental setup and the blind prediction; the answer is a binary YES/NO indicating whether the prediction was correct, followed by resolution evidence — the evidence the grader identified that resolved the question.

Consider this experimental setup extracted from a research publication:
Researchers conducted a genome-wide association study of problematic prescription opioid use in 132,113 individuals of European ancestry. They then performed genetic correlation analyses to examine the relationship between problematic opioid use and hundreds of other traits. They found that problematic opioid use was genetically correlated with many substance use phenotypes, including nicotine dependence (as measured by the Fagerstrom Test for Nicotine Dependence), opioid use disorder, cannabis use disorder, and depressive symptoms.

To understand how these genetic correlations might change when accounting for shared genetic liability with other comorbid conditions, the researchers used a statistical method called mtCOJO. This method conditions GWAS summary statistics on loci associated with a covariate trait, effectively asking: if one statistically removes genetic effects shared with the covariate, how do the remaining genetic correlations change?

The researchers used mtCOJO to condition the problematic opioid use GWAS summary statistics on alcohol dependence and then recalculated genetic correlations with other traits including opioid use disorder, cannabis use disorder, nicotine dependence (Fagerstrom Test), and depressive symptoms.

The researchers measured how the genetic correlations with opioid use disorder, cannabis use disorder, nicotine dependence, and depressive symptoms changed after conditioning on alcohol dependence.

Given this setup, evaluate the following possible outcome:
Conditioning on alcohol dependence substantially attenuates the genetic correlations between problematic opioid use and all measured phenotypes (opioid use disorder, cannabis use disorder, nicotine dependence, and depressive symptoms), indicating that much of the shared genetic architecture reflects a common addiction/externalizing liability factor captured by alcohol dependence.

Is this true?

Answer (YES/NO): NO